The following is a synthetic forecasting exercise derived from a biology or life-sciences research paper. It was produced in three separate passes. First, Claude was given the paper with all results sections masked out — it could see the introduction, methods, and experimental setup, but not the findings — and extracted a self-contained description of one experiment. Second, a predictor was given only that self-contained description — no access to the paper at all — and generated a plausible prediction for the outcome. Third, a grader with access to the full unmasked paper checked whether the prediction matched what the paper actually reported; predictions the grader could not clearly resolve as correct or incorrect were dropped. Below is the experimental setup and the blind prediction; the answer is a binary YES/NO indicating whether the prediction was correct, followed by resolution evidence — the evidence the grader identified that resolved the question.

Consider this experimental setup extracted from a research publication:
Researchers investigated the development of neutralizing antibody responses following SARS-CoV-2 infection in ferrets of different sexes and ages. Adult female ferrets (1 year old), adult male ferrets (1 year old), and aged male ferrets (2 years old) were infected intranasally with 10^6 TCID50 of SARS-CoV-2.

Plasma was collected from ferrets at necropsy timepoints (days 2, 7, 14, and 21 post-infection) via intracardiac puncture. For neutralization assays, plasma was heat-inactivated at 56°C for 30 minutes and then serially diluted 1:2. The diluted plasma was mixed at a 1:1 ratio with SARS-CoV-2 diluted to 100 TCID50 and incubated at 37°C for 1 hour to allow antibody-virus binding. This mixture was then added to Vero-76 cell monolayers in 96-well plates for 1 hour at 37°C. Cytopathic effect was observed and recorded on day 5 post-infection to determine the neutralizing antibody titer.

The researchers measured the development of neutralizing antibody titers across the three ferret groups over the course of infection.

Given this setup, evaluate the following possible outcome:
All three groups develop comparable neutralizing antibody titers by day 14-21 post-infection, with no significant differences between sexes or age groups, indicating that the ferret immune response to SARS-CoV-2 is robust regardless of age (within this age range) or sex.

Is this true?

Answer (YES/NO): YES